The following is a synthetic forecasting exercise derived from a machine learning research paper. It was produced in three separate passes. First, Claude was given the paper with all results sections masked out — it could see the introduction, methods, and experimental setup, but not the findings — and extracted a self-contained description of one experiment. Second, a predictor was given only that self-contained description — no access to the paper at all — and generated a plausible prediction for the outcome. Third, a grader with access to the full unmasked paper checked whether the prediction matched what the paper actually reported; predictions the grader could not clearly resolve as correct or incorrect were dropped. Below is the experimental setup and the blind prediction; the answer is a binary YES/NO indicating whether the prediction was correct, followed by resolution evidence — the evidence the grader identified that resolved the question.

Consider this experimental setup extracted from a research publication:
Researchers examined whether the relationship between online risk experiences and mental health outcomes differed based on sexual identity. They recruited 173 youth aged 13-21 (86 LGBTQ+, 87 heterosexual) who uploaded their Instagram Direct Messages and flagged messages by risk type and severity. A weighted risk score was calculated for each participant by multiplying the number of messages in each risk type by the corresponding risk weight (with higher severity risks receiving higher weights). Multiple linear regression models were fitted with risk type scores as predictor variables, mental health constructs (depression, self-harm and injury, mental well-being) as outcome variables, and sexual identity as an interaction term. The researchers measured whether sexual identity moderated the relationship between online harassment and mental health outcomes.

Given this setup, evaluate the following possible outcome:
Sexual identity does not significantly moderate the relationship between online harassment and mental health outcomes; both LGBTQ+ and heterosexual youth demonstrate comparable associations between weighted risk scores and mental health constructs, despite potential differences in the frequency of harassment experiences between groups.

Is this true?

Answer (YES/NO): NO